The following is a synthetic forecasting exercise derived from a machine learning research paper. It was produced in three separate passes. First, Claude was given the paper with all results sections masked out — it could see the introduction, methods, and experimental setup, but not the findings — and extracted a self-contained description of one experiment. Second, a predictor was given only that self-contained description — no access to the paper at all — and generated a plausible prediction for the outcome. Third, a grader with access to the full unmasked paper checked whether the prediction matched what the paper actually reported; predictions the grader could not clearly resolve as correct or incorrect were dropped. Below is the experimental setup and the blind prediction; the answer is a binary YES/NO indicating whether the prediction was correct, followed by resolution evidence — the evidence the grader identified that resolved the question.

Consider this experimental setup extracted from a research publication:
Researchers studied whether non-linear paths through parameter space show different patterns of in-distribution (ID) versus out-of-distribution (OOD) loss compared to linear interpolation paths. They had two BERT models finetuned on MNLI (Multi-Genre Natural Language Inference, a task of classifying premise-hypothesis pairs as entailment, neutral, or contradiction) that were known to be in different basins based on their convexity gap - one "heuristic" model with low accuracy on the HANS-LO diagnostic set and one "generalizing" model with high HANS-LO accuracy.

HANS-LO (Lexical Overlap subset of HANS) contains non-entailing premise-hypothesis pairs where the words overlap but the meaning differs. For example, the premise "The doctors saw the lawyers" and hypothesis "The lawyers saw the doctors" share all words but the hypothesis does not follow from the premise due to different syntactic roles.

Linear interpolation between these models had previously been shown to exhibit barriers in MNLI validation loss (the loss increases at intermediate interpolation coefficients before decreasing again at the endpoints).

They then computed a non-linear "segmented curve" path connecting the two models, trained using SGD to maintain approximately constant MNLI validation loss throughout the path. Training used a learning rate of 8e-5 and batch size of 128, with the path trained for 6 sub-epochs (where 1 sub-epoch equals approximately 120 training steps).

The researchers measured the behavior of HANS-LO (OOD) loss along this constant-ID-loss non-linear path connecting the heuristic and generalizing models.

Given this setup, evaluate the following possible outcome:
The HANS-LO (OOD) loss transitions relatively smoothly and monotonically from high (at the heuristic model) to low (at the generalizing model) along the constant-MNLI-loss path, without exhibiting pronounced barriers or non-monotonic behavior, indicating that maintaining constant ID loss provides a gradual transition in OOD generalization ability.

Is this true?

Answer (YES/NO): NO